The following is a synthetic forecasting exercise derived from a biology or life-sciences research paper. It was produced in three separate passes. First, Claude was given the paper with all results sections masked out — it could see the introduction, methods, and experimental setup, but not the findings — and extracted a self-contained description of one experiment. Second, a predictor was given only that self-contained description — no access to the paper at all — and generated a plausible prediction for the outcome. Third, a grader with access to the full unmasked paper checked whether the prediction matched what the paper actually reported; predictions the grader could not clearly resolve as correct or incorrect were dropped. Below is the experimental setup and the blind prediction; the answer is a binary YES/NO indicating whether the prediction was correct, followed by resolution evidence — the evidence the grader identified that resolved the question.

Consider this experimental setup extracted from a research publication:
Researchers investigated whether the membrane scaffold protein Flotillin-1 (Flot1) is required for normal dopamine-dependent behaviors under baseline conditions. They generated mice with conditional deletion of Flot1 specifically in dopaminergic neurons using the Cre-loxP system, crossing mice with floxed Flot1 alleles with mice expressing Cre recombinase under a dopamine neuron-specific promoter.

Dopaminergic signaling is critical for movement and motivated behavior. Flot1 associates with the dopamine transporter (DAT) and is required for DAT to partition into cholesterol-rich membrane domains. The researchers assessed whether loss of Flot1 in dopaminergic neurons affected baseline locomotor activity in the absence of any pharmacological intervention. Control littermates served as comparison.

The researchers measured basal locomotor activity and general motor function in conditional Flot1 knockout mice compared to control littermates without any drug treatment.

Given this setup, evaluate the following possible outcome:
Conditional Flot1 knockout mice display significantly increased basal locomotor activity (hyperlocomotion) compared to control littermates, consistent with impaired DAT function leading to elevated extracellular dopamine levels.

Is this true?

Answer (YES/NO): NO